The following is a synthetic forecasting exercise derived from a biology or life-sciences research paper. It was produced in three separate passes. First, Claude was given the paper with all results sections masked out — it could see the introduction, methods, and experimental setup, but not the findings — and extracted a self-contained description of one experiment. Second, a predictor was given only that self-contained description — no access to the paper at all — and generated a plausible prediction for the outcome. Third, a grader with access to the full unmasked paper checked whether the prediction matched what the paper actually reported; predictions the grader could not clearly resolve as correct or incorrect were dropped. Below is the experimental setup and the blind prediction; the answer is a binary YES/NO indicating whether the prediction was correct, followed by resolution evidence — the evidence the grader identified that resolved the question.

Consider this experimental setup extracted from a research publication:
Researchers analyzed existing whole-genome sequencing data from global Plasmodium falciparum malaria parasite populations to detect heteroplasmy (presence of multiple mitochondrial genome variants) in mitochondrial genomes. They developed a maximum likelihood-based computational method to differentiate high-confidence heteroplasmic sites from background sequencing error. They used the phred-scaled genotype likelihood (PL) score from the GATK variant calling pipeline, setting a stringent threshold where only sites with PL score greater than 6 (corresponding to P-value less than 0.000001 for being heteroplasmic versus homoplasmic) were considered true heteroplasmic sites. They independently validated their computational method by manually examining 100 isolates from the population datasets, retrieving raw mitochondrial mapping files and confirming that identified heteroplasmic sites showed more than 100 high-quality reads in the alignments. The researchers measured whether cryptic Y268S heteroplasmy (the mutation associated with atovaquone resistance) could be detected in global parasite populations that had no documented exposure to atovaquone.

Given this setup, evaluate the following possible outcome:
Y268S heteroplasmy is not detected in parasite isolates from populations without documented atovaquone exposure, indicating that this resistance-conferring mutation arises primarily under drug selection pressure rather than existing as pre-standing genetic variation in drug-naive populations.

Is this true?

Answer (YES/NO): NO